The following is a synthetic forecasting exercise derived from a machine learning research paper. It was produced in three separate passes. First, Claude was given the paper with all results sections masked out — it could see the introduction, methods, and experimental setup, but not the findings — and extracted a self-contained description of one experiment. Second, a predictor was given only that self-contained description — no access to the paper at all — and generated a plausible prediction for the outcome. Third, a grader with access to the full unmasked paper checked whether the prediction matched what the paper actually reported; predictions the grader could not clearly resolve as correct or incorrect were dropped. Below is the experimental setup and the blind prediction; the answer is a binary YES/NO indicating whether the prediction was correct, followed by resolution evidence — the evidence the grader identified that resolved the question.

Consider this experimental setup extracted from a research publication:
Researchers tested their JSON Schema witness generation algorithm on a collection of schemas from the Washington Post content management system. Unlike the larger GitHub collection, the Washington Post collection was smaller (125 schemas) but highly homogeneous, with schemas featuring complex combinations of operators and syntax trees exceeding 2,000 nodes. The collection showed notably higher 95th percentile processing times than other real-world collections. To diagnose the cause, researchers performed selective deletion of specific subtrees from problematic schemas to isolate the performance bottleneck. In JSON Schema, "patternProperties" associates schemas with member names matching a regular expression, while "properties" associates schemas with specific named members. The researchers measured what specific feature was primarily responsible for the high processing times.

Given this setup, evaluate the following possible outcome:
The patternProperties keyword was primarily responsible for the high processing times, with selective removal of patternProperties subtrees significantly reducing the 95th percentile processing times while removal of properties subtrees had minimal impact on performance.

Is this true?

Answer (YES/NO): NO